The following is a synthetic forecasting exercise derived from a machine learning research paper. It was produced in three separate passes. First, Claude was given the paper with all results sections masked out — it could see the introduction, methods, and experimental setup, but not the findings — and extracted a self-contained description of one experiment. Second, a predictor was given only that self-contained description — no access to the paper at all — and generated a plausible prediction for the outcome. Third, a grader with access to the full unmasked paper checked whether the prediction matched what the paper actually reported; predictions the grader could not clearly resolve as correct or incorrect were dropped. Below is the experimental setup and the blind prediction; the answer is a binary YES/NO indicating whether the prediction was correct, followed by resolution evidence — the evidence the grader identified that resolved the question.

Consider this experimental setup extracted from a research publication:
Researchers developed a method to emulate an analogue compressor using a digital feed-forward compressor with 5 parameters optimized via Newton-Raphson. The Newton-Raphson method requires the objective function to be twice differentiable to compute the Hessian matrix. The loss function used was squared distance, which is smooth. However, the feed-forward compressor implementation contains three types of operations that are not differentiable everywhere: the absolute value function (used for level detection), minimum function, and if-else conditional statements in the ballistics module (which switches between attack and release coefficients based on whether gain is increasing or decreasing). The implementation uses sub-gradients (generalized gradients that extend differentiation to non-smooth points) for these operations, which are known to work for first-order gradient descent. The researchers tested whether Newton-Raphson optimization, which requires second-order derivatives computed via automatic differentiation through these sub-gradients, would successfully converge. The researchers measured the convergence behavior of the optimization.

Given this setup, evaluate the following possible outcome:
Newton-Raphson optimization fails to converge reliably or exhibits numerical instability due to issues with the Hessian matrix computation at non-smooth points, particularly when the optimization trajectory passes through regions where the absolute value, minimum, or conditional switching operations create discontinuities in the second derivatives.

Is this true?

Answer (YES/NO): NO